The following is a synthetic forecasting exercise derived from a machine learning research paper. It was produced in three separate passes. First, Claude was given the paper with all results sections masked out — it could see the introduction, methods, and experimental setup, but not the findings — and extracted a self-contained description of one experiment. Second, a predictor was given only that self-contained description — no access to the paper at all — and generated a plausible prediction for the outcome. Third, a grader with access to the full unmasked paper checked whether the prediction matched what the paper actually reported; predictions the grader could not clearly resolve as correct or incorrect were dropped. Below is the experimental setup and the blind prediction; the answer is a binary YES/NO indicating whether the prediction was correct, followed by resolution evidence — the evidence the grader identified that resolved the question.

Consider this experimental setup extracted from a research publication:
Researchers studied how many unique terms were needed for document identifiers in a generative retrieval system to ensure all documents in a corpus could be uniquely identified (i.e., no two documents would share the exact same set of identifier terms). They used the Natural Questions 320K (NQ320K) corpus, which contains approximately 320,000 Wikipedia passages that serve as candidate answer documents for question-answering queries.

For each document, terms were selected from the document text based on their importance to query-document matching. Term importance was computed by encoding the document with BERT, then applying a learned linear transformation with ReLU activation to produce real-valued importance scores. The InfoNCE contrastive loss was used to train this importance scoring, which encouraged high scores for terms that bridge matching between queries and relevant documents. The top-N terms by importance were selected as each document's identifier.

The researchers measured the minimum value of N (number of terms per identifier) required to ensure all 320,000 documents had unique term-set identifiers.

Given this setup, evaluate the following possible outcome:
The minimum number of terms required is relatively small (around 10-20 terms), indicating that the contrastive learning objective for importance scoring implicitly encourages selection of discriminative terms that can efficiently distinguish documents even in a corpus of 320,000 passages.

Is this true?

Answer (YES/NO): YES